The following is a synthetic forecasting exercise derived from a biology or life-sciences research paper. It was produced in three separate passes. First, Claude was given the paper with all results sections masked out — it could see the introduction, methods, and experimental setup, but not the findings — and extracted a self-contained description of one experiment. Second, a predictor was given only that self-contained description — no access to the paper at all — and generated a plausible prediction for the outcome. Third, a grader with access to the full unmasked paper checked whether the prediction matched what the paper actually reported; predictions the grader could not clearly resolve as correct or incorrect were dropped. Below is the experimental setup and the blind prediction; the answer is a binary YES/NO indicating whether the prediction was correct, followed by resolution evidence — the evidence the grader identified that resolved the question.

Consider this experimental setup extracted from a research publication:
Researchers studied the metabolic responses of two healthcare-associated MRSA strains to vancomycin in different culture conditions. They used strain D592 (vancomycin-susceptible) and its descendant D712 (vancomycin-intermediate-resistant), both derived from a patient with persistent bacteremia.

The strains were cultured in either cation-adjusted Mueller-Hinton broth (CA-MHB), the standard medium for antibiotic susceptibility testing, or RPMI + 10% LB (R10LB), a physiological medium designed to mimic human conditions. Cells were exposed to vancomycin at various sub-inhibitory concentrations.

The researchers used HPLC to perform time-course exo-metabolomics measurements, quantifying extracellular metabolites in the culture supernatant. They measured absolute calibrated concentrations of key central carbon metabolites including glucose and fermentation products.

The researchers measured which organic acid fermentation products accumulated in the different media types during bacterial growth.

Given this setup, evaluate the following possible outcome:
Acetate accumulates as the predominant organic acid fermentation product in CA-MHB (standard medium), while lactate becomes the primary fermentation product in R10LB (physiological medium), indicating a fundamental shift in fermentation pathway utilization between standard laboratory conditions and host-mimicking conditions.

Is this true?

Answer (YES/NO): NO